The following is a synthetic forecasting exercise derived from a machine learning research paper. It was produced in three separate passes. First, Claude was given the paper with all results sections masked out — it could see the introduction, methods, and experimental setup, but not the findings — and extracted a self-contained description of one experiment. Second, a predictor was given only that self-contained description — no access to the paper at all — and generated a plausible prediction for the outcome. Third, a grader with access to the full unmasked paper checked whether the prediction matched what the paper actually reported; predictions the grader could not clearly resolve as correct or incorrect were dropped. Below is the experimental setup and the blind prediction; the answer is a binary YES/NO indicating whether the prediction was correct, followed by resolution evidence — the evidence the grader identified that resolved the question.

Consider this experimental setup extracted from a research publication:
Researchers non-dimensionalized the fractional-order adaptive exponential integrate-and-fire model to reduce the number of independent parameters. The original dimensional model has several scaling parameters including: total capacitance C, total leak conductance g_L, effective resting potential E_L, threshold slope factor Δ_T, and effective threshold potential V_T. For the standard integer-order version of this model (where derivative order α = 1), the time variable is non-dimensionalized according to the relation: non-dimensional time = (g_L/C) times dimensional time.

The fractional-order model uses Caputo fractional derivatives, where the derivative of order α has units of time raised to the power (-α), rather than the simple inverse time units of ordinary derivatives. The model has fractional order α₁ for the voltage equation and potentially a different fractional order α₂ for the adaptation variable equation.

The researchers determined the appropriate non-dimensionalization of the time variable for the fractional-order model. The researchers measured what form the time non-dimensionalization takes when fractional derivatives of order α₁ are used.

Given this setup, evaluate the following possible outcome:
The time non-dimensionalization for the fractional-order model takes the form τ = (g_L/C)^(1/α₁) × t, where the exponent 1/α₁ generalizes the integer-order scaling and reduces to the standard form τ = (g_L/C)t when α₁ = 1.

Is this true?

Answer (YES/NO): YES